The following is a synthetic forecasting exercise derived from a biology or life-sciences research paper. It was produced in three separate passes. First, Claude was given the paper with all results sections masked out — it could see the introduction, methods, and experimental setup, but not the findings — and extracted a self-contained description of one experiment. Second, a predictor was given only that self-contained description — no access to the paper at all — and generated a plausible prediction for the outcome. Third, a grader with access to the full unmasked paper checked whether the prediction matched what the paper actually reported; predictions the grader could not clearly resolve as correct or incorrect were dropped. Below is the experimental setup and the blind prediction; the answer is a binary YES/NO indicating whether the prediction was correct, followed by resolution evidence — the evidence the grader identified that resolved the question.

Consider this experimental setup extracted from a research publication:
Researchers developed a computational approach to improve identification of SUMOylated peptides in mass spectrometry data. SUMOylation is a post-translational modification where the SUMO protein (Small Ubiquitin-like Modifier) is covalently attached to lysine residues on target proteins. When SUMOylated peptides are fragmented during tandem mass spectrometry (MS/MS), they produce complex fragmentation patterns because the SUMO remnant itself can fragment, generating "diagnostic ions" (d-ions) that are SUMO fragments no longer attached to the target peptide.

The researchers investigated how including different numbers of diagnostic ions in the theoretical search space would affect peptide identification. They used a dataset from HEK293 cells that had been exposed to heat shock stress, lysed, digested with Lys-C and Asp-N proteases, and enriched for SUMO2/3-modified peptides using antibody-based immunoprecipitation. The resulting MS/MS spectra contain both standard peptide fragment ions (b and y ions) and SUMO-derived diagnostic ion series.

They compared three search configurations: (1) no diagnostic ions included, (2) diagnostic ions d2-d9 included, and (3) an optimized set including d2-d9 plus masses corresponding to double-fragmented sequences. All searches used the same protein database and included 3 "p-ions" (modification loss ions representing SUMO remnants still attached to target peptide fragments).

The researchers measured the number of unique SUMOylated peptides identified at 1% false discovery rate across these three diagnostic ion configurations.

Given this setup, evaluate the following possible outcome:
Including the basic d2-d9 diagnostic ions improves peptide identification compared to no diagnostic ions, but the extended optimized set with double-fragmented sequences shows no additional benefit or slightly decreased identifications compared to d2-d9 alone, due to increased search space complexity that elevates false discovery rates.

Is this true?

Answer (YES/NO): NO